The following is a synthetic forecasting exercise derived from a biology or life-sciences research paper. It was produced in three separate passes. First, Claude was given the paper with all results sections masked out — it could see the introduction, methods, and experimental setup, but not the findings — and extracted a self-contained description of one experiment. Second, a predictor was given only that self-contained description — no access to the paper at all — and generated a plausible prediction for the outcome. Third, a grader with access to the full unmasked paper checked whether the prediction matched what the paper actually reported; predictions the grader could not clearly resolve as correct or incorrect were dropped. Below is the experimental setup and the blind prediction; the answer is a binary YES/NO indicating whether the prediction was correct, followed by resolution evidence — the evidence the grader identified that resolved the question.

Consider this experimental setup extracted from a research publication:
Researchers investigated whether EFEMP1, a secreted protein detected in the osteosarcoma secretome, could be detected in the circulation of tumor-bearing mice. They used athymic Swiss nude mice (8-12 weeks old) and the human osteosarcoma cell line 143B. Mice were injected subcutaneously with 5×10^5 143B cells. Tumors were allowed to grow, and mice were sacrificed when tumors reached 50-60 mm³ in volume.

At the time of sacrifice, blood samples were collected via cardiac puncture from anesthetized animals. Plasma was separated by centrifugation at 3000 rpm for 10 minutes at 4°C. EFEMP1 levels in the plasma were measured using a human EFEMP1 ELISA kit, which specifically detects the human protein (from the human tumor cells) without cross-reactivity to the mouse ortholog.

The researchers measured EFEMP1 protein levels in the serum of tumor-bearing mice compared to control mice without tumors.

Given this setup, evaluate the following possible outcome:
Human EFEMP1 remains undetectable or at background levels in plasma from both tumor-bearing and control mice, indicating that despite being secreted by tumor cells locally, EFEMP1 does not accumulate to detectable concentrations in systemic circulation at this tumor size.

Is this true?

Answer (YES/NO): NO